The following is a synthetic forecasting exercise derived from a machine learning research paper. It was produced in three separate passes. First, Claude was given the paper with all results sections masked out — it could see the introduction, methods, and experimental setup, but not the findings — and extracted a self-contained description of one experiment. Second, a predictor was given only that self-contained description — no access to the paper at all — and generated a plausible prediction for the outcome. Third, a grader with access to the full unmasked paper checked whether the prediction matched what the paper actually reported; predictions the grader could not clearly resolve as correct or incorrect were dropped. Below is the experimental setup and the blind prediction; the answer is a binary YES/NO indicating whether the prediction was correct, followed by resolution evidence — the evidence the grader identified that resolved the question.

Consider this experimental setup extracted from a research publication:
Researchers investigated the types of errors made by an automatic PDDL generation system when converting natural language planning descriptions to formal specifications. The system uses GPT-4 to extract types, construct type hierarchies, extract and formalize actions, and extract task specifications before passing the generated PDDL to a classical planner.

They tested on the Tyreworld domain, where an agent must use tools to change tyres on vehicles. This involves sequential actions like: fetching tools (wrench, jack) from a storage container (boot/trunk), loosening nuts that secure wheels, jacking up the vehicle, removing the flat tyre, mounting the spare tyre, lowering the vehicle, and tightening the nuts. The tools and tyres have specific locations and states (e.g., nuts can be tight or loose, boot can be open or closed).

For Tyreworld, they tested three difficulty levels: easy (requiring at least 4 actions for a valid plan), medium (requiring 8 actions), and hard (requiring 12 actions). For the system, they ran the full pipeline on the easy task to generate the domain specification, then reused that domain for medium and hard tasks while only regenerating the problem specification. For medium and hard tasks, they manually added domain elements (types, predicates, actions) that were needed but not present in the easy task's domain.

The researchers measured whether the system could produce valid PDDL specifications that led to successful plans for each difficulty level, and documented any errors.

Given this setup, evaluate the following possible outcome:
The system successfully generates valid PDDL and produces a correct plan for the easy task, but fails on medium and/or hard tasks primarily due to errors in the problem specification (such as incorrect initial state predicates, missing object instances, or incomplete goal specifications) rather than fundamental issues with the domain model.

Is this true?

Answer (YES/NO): NO